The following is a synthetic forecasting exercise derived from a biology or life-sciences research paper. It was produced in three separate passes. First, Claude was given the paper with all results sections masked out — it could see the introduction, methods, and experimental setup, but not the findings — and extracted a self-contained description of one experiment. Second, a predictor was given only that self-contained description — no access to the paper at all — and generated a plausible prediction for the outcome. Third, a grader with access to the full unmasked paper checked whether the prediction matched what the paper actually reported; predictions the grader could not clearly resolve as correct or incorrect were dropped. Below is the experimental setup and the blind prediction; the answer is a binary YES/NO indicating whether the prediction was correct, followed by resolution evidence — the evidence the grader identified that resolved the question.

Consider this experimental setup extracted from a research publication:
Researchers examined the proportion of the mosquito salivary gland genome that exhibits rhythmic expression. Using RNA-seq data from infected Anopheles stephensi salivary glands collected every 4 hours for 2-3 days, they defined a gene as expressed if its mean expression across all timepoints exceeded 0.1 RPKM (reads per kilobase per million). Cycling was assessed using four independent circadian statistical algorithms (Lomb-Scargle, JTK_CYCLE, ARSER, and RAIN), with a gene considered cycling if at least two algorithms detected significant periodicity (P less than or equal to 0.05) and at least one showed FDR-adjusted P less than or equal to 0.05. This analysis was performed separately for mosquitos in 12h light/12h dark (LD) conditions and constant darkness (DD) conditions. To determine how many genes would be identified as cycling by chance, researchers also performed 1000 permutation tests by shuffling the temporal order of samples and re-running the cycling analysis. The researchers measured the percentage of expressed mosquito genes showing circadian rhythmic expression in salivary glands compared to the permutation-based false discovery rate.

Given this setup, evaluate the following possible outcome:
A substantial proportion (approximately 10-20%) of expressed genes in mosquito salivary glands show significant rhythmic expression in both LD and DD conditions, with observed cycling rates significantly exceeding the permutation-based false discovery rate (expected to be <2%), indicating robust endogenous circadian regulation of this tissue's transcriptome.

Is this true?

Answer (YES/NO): NO